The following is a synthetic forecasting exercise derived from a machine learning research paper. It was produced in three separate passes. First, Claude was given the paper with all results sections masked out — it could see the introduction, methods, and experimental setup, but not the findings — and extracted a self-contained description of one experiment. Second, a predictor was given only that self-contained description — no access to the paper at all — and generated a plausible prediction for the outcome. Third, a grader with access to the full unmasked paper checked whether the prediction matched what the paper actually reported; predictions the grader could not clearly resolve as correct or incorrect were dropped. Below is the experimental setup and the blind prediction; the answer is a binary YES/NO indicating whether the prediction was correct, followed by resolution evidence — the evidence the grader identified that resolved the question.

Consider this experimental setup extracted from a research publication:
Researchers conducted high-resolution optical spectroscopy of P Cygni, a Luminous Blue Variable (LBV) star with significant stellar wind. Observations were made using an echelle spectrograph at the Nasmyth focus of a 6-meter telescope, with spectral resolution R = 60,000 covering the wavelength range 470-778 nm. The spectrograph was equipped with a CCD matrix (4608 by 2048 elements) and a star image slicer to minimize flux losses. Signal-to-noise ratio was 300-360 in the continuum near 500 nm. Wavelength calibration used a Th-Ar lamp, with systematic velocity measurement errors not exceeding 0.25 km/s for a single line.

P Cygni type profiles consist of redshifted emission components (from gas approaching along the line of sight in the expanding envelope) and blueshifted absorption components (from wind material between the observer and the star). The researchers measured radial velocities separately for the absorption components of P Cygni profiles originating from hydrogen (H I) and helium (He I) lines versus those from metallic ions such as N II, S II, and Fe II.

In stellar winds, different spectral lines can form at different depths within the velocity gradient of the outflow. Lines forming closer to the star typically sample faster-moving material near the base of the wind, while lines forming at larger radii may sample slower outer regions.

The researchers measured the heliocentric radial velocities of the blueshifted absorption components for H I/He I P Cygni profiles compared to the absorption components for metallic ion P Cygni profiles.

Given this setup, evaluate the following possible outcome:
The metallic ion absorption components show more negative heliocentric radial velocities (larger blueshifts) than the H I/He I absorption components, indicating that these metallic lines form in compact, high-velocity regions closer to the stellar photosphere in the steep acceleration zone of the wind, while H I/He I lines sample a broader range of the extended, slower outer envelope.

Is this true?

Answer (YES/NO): NO